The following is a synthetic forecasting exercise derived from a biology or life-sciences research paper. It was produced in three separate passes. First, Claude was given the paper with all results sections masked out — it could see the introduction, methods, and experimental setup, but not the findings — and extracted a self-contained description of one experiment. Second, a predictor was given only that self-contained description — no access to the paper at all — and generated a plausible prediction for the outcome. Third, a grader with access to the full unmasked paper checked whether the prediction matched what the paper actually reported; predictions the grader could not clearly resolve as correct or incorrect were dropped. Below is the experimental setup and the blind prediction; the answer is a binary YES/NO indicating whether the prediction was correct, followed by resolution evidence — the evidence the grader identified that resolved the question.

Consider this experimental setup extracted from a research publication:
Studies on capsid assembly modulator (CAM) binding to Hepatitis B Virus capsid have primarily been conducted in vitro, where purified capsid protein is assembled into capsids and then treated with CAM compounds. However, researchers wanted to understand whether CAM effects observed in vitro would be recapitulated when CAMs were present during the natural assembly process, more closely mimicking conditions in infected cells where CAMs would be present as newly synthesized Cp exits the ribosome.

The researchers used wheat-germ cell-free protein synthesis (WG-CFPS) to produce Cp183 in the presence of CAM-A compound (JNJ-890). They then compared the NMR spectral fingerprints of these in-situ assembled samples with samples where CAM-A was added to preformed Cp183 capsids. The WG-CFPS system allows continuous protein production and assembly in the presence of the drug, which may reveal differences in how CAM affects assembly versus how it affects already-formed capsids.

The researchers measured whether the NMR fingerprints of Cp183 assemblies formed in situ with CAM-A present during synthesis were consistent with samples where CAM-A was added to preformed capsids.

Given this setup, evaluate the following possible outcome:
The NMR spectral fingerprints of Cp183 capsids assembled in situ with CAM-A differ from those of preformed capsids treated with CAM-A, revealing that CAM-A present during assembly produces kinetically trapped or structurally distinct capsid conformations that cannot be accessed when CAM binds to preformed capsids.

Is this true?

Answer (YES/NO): NO